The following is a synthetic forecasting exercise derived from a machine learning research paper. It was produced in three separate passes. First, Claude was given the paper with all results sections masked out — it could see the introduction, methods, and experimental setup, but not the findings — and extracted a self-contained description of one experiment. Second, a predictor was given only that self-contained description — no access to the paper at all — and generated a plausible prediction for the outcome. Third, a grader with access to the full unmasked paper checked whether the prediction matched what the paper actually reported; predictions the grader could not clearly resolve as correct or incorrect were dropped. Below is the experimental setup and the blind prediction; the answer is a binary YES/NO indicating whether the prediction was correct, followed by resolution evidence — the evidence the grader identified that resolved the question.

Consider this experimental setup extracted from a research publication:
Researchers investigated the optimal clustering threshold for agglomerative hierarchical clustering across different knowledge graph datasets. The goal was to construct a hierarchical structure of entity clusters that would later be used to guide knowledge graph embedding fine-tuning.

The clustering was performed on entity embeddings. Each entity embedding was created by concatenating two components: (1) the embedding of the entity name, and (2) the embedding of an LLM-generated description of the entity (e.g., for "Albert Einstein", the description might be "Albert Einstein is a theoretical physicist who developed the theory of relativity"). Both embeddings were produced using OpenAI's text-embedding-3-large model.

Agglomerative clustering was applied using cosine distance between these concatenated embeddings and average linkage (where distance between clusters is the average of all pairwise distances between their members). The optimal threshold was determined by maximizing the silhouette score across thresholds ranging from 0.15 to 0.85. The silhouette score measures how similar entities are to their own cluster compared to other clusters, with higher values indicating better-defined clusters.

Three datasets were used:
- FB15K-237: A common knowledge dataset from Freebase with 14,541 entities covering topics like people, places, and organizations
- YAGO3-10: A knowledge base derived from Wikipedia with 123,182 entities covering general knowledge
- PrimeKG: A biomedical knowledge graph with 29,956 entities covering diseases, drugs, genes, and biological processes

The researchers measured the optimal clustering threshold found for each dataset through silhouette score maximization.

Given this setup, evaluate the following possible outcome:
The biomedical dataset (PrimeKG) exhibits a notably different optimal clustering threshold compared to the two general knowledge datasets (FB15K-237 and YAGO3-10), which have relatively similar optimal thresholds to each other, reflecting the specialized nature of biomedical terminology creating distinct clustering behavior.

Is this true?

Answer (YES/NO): YES